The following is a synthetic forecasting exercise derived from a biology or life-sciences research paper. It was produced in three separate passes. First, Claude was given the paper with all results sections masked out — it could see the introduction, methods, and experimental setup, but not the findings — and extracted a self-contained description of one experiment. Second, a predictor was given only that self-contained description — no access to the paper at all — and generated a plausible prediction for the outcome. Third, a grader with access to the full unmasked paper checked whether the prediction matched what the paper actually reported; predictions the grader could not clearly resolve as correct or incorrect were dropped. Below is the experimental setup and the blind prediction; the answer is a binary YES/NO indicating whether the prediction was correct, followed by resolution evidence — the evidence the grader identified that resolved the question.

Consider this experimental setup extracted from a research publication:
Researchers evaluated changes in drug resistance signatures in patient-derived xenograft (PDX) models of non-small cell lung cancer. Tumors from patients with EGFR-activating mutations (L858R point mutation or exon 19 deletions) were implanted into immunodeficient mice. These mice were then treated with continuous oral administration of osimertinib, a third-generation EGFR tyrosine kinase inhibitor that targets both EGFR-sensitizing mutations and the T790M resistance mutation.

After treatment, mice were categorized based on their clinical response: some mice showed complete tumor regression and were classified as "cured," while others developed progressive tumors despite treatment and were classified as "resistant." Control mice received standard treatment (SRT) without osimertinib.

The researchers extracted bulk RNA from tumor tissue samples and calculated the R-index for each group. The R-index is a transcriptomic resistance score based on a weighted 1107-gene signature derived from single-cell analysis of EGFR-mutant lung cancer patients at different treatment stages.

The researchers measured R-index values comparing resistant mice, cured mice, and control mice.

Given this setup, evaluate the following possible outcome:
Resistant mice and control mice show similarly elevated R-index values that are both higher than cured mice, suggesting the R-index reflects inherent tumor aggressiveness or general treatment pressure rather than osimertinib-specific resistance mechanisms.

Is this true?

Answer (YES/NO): NO